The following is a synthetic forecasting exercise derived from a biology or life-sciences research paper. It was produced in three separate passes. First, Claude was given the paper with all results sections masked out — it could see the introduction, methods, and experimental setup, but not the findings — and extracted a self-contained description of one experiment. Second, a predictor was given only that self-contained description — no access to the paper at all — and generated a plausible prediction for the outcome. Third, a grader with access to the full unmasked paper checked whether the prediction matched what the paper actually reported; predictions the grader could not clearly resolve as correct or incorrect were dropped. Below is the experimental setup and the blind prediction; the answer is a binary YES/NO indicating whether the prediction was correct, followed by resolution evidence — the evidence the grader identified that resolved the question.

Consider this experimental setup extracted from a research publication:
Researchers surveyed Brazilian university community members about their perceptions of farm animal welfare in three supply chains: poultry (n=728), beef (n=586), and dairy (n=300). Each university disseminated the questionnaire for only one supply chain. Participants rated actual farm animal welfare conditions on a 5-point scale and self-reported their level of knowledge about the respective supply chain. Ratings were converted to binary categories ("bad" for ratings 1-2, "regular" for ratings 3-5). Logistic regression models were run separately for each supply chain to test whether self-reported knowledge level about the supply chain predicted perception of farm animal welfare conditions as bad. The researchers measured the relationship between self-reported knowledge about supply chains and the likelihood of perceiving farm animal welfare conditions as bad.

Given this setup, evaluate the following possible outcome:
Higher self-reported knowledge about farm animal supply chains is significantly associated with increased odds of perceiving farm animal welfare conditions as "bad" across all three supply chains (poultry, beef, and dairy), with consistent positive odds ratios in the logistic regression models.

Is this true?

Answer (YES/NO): NO